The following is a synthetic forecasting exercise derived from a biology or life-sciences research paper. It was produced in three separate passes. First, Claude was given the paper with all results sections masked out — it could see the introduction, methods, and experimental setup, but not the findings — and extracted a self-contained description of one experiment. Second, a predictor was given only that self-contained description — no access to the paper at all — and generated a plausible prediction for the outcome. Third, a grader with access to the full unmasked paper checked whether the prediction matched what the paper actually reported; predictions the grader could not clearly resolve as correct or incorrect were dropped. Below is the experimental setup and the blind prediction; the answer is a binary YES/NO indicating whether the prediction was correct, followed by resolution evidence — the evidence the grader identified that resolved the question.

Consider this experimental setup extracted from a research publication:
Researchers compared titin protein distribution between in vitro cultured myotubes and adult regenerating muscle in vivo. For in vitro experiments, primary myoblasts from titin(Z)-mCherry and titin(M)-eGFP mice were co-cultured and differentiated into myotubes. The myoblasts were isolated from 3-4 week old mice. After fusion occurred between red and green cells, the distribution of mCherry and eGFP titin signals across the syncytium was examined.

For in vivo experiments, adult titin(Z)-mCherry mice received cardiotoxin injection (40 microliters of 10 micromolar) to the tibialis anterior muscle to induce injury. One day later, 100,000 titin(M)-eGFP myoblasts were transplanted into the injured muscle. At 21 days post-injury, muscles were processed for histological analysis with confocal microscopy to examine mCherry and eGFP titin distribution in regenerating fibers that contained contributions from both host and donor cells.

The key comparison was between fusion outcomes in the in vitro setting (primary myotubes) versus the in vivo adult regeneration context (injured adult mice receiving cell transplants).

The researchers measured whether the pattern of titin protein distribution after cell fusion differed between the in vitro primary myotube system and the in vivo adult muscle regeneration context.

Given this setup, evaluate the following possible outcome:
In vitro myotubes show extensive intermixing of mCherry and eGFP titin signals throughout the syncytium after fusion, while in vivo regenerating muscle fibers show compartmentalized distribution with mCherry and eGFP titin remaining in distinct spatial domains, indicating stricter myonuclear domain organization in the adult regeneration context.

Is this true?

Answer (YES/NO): YES